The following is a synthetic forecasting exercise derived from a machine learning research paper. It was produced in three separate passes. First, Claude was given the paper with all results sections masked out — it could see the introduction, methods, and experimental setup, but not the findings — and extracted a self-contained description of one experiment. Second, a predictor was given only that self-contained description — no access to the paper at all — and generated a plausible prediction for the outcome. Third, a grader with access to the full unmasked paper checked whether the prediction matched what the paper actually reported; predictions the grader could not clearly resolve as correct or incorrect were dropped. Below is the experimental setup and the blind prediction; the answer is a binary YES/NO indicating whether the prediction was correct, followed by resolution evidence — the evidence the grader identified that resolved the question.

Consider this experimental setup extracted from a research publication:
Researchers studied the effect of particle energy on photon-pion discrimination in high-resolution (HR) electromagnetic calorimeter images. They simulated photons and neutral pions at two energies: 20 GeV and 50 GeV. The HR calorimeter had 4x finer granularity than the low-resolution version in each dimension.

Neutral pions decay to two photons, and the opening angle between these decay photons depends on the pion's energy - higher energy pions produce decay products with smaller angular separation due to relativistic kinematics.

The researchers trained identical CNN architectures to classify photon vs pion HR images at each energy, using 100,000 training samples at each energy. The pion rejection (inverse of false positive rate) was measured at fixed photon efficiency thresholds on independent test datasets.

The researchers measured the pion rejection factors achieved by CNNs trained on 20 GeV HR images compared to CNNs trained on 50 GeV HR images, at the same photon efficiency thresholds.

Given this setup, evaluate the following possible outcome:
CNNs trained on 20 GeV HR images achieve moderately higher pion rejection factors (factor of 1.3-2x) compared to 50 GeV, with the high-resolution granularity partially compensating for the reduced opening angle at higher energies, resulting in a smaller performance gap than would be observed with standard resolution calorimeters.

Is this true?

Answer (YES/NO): NO